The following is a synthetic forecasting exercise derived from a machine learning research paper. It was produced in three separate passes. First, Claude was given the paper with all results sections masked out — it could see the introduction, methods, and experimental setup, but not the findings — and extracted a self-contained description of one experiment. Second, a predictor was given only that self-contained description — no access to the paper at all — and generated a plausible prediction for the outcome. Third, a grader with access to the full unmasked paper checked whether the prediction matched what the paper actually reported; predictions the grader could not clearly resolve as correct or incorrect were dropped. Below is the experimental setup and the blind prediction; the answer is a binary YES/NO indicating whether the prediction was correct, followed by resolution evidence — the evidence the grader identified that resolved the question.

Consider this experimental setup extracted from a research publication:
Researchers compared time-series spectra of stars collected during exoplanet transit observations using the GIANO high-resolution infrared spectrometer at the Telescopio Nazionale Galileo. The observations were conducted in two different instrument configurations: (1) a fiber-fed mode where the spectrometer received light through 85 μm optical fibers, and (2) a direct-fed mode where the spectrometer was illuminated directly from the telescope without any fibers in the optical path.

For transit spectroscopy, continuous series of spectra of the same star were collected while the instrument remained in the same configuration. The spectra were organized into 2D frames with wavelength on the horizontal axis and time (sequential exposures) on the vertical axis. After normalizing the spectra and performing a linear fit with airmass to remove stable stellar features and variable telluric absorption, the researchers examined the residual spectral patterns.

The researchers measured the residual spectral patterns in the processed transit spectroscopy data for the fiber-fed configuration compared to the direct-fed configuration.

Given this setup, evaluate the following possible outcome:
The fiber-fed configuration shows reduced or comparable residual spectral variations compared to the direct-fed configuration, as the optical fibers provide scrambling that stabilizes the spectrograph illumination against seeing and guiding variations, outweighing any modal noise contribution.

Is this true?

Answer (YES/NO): NO